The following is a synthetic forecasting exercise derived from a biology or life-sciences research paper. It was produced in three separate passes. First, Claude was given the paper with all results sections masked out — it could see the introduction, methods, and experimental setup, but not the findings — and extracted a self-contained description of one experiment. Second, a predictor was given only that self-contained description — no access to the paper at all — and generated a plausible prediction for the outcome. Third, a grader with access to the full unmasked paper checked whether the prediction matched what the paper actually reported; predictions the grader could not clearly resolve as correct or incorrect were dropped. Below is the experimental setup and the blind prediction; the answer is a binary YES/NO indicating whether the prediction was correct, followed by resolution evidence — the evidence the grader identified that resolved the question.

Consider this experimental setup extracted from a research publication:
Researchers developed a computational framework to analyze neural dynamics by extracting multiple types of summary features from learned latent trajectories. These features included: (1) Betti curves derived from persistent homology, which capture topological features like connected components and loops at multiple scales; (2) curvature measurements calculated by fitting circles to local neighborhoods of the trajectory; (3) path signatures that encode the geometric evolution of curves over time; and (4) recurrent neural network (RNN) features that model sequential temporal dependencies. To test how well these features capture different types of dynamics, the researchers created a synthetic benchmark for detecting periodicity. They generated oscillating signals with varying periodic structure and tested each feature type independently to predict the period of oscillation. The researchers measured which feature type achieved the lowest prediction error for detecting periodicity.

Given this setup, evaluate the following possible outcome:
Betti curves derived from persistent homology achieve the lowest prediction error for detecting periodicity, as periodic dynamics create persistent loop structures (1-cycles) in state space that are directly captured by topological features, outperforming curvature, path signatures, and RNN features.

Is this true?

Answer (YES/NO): NO